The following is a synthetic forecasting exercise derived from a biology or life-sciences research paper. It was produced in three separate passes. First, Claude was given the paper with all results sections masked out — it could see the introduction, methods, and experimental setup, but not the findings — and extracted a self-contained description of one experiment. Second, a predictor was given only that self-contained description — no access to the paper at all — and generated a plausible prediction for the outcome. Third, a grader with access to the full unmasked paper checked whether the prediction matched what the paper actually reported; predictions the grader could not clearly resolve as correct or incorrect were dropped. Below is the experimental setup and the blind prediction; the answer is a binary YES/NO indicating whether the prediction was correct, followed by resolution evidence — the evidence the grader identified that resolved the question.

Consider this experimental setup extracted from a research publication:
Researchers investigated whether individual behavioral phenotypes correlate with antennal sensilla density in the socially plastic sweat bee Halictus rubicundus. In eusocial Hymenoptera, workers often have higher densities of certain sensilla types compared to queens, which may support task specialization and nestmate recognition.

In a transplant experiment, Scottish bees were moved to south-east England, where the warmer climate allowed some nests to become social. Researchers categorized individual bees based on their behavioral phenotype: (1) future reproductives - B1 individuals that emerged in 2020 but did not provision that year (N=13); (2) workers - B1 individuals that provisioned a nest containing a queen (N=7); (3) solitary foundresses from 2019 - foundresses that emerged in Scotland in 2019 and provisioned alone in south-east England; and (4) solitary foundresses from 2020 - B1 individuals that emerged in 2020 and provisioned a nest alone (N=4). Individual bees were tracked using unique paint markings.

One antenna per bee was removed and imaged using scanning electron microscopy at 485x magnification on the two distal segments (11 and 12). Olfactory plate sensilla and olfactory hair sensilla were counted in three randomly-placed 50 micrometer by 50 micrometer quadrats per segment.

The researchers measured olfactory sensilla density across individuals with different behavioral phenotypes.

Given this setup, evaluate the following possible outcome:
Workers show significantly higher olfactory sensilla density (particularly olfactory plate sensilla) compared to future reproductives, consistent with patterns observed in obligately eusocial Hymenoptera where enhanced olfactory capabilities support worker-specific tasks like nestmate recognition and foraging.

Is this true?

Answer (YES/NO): NO